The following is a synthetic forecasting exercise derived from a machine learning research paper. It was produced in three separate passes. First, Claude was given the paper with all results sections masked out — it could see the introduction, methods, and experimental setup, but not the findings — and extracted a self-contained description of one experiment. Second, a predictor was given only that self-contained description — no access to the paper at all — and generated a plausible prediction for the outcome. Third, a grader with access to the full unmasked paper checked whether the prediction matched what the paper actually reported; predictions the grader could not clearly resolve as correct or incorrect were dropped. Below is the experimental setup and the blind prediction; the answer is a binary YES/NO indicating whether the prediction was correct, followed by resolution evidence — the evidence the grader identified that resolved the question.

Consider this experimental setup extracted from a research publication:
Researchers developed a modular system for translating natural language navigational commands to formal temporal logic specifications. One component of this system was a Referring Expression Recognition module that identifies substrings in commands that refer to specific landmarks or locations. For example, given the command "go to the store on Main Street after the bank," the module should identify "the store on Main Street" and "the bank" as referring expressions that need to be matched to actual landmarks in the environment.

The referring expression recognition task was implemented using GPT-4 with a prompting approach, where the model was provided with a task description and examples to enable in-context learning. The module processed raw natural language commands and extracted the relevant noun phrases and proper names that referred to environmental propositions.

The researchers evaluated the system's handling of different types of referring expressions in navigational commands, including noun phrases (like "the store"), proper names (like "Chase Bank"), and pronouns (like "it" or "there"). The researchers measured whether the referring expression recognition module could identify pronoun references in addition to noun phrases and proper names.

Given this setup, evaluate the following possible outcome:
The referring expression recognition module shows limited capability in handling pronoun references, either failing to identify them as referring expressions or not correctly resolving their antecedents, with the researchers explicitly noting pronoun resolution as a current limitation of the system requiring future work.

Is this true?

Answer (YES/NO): YES